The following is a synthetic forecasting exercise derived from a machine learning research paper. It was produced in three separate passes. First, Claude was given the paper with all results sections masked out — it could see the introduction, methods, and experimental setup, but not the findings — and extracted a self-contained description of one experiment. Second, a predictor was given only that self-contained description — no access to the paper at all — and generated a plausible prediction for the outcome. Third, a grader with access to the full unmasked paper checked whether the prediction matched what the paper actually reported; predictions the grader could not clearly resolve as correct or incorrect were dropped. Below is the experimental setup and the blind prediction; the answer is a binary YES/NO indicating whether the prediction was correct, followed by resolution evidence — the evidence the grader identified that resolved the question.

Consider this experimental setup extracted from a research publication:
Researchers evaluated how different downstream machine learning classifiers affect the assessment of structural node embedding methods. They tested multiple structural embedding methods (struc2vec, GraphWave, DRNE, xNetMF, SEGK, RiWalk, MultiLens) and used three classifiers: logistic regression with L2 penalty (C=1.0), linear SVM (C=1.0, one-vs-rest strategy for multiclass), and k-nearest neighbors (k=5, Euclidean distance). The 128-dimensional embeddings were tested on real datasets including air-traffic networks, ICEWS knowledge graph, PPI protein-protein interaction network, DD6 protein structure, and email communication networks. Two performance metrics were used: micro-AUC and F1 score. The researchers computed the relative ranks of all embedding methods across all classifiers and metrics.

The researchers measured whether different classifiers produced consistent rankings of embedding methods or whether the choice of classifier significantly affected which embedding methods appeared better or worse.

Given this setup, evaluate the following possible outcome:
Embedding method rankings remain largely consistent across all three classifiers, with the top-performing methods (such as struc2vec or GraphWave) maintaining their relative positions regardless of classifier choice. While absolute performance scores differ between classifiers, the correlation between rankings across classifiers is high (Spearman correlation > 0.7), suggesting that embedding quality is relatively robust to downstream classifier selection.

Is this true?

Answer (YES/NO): NO